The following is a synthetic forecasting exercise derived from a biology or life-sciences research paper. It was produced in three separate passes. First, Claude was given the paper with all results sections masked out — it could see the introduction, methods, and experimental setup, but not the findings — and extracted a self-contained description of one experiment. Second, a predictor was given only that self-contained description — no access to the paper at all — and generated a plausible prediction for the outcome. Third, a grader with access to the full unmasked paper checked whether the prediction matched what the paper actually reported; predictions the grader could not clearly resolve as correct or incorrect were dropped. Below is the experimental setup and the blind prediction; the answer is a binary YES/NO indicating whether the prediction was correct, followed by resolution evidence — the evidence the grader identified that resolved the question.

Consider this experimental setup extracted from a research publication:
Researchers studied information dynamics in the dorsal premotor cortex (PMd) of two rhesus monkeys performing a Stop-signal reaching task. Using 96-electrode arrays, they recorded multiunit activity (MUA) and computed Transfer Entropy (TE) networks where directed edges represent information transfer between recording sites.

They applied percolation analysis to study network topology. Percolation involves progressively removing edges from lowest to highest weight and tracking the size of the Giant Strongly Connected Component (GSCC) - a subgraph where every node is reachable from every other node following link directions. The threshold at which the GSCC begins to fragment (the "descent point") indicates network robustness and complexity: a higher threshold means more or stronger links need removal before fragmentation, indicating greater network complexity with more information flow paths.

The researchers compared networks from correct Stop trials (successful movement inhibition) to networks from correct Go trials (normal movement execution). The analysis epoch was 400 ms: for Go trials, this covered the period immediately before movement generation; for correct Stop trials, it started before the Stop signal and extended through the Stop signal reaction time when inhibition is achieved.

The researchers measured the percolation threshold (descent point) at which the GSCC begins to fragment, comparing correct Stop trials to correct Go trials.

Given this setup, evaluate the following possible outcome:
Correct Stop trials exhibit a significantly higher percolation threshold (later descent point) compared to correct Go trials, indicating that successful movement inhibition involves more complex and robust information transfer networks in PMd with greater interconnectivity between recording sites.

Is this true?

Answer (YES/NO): YES